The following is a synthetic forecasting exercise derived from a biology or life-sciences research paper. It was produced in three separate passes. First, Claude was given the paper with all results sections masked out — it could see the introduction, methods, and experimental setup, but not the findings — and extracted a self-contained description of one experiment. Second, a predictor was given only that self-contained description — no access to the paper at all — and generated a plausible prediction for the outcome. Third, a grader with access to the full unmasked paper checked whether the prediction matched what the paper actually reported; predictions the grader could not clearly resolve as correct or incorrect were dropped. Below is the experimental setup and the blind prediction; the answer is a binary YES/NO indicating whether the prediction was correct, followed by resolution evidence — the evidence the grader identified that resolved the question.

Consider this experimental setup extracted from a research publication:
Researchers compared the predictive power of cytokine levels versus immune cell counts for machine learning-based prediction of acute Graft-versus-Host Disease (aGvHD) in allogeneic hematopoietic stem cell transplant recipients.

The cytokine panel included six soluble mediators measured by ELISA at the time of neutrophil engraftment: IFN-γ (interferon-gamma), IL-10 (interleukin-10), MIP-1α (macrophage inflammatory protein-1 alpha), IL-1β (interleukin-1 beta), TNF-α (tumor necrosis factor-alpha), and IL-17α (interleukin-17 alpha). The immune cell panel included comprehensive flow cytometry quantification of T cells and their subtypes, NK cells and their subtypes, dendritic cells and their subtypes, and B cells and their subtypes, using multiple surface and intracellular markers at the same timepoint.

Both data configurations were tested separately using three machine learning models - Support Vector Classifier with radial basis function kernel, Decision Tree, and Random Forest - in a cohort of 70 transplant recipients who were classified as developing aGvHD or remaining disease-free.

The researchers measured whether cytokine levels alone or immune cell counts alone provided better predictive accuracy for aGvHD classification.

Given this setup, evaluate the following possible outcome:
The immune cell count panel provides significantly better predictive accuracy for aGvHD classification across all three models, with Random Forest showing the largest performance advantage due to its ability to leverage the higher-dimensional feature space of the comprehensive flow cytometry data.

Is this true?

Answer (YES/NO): NO